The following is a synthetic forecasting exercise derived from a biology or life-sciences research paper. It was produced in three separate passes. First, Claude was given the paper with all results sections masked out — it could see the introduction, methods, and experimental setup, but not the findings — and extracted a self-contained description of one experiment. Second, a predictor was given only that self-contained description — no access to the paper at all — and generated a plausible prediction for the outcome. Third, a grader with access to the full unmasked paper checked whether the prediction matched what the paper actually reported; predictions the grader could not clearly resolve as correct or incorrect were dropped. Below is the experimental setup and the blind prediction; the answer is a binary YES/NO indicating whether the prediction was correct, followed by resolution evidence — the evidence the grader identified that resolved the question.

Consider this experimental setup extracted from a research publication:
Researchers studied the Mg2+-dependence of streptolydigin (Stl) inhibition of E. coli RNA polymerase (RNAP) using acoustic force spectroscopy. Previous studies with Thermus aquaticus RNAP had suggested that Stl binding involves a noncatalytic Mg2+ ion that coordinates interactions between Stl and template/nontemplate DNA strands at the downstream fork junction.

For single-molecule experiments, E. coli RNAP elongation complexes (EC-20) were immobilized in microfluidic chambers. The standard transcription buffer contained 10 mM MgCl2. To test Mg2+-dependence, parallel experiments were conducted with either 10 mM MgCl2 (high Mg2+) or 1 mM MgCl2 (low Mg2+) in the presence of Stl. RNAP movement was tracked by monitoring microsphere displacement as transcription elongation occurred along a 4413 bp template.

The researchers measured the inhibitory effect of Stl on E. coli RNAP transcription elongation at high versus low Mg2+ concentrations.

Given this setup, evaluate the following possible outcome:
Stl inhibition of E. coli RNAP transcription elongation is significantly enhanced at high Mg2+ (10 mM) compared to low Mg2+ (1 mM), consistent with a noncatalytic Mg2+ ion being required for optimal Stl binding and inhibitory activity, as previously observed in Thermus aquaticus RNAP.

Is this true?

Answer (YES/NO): YES